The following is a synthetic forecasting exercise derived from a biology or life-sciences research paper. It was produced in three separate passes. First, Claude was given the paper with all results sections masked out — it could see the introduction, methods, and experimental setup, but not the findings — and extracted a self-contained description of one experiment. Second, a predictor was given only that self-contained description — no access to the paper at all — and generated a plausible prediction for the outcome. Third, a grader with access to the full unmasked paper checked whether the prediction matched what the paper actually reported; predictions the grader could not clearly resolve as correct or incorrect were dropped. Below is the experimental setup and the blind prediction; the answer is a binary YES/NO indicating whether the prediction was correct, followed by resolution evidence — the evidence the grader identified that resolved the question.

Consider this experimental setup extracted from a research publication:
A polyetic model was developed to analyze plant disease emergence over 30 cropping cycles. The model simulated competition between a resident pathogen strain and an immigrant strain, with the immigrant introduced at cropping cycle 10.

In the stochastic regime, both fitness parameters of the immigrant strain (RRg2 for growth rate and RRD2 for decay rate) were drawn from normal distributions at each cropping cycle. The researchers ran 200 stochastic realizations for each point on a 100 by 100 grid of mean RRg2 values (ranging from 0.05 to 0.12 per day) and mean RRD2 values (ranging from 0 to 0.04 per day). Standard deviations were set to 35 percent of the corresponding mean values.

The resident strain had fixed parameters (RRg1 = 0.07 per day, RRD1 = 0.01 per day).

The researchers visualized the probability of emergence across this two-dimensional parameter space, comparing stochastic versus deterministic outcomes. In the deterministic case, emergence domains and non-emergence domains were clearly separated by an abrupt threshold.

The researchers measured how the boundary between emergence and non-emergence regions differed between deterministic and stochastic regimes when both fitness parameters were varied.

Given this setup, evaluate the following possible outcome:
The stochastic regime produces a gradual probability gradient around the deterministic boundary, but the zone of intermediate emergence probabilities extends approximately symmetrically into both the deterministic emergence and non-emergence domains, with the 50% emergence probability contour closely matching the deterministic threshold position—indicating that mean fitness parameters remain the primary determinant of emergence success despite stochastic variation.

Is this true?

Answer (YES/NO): NO